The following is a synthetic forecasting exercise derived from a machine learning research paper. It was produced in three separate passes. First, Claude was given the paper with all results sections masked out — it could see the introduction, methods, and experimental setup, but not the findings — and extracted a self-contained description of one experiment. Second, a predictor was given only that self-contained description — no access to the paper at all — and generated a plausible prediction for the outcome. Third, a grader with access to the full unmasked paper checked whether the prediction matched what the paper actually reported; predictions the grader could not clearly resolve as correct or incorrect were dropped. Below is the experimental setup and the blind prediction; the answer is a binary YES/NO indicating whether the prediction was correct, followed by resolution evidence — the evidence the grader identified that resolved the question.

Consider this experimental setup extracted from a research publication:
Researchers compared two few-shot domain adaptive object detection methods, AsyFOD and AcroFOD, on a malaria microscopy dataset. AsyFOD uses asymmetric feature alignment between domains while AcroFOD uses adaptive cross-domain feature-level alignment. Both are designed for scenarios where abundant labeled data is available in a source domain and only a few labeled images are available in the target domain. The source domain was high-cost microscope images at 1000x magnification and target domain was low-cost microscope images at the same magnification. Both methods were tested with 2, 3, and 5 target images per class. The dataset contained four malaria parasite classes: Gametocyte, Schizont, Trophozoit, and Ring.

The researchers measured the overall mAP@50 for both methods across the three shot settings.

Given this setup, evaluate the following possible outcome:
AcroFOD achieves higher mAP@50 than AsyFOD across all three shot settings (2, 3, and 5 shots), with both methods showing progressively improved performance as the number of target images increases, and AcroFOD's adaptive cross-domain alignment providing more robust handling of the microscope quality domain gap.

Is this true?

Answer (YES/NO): NO